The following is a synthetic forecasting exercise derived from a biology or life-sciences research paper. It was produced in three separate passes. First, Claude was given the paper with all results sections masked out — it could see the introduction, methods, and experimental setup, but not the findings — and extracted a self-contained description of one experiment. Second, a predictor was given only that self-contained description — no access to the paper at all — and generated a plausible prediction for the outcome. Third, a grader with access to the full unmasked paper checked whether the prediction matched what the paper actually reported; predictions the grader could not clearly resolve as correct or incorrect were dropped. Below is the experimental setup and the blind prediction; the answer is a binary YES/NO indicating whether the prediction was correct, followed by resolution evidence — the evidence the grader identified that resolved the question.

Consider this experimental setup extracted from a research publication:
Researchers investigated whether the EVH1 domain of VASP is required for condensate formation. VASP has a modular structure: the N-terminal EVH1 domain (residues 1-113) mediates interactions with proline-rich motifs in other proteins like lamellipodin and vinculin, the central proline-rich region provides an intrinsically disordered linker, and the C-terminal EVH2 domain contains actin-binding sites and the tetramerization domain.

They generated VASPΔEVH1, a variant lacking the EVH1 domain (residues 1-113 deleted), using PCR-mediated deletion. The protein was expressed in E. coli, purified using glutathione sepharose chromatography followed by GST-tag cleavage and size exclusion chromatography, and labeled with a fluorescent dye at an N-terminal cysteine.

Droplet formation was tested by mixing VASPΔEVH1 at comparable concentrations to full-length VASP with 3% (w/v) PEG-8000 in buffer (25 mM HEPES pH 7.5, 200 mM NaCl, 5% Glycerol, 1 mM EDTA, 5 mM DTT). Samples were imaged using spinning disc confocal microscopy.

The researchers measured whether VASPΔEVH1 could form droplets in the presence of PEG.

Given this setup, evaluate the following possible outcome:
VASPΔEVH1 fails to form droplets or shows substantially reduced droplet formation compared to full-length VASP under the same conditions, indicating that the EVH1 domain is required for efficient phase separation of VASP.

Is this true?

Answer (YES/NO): YES